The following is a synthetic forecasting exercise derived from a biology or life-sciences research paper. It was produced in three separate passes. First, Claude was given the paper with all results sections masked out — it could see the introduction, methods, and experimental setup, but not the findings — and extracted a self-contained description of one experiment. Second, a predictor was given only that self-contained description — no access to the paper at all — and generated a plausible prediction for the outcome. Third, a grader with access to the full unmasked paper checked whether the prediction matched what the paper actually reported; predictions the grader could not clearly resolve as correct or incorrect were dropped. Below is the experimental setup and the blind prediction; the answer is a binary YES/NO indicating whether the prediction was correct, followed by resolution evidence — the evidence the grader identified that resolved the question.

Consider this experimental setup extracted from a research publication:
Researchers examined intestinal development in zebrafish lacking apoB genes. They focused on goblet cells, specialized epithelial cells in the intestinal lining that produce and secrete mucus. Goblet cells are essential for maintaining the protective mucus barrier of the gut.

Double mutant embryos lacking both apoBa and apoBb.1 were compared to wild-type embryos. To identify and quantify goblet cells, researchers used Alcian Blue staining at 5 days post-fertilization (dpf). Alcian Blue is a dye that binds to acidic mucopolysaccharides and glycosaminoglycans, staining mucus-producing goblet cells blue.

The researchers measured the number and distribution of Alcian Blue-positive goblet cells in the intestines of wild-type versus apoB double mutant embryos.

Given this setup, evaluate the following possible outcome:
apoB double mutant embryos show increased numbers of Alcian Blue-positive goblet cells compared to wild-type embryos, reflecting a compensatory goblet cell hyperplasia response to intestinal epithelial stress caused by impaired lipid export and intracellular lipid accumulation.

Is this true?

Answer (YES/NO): NO